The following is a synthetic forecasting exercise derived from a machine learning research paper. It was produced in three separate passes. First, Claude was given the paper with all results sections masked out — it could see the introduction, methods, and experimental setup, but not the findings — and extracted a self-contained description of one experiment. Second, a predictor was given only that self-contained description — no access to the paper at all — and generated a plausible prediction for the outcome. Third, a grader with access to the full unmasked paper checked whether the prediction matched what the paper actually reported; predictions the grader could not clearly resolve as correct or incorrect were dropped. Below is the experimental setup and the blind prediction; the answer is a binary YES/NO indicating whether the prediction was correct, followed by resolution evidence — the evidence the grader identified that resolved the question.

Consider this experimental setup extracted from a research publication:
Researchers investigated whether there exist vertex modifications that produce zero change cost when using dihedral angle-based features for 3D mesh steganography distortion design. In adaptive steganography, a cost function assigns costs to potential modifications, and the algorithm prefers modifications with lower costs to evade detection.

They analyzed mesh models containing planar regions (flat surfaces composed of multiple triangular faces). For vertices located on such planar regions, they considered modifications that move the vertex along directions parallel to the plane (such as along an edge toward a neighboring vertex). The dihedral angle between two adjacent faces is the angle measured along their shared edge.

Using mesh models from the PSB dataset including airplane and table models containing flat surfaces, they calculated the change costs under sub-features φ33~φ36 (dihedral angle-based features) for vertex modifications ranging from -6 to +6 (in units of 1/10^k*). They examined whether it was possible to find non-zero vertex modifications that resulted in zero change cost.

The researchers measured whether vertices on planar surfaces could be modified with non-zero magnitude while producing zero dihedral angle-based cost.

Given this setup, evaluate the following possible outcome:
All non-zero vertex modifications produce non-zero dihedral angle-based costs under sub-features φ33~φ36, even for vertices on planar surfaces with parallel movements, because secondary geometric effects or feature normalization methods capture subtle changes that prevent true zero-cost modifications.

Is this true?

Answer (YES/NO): NO